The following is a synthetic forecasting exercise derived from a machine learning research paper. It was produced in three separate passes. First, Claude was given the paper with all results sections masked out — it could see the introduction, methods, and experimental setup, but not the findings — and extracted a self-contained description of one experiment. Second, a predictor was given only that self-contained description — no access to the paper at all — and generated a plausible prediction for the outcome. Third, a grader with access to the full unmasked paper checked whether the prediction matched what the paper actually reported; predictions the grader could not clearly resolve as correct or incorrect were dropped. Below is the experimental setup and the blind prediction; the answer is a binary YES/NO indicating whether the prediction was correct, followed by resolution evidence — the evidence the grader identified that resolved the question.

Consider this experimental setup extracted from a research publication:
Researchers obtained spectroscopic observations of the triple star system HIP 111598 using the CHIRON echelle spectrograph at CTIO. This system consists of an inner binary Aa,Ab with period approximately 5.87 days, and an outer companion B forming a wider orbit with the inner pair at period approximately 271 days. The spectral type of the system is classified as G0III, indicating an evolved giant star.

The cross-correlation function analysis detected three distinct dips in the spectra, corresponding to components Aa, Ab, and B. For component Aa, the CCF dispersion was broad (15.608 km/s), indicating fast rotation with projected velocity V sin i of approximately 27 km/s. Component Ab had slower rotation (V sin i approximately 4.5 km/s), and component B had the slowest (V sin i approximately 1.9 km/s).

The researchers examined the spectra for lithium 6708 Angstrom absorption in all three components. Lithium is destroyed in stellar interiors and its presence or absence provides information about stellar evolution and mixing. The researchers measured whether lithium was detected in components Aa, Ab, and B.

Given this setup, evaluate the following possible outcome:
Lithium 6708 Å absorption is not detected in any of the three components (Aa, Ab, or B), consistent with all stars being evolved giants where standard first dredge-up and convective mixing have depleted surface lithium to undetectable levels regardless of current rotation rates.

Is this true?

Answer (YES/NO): YES